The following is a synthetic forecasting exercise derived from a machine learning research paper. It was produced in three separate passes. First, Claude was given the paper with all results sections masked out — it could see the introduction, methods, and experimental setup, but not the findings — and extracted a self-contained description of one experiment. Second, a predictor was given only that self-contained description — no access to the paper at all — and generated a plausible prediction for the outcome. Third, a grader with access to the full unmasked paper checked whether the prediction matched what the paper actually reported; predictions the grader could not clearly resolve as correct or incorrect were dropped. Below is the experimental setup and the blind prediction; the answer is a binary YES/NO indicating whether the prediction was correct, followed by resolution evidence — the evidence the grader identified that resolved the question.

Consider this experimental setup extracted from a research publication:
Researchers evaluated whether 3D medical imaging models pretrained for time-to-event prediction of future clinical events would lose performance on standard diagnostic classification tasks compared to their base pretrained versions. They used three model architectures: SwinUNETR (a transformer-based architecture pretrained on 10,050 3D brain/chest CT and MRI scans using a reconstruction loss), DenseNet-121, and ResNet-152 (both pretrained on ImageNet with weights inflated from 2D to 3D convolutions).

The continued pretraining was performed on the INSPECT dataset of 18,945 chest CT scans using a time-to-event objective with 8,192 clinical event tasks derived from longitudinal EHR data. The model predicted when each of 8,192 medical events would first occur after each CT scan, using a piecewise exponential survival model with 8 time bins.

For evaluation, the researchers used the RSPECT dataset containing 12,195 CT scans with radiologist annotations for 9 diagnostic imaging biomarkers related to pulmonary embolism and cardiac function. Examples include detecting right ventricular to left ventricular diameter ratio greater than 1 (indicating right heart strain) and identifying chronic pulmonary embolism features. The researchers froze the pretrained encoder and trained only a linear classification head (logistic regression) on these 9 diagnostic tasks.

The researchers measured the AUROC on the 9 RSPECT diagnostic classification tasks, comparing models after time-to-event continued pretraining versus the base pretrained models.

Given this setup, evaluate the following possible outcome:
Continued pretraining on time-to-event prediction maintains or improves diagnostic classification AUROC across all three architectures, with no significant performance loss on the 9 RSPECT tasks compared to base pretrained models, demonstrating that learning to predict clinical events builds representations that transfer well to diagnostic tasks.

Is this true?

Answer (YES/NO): YES